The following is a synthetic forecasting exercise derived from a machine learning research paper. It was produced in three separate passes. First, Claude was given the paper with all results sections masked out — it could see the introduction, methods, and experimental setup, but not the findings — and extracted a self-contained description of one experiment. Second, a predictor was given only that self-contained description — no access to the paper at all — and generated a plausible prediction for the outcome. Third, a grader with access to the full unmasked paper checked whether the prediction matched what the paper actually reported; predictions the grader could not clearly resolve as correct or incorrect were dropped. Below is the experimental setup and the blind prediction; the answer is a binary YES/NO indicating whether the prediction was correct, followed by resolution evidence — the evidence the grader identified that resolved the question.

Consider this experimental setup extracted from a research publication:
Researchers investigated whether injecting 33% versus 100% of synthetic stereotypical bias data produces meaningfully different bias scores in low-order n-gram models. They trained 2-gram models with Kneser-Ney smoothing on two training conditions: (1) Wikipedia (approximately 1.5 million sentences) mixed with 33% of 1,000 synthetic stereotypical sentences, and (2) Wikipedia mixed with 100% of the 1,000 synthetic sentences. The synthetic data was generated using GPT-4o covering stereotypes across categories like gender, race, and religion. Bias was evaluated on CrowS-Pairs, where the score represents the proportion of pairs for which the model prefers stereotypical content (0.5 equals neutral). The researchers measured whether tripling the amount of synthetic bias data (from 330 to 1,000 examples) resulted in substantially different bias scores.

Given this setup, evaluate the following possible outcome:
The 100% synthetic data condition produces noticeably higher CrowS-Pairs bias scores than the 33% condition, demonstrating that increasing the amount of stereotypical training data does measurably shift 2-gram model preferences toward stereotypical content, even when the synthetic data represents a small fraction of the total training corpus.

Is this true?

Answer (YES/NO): NO